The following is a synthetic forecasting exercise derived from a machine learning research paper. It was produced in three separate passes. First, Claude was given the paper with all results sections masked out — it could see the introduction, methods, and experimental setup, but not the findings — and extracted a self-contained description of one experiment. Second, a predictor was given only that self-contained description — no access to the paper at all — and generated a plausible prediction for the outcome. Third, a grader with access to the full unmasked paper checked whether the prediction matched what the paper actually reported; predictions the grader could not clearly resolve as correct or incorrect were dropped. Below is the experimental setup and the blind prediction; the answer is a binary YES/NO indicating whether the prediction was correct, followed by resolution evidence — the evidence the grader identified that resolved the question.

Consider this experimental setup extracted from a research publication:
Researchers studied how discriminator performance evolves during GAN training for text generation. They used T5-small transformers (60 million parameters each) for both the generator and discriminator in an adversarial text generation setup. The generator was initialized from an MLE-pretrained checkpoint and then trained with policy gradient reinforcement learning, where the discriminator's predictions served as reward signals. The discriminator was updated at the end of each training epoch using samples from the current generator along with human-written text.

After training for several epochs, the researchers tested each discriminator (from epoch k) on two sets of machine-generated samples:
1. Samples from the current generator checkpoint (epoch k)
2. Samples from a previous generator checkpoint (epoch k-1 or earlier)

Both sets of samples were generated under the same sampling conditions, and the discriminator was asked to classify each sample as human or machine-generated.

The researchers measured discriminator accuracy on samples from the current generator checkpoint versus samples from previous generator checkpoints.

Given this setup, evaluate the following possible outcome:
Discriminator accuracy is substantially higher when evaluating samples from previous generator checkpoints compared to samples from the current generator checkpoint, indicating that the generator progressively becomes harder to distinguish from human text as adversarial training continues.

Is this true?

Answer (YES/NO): NO